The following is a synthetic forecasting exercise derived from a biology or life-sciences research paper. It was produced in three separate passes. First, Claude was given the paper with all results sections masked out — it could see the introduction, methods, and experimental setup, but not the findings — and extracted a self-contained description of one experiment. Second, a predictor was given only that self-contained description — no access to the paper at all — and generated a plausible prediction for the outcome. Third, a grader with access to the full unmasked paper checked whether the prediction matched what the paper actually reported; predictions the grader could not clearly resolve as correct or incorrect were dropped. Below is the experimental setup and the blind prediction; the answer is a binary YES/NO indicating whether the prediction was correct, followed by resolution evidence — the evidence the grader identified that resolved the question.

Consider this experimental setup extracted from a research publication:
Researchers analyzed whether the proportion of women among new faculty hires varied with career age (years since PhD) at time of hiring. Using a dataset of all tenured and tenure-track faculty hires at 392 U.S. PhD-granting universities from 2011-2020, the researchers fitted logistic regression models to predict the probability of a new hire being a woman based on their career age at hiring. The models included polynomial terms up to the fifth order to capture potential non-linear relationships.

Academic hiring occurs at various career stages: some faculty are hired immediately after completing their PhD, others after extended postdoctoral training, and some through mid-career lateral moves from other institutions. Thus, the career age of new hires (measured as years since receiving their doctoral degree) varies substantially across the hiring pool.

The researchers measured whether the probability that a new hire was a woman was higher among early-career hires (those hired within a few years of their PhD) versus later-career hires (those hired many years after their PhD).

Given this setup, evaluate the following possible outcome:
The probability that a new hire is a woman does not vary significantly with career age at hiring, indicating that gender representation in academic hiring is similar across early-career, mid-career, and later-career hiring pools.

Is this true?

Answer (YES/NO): NO